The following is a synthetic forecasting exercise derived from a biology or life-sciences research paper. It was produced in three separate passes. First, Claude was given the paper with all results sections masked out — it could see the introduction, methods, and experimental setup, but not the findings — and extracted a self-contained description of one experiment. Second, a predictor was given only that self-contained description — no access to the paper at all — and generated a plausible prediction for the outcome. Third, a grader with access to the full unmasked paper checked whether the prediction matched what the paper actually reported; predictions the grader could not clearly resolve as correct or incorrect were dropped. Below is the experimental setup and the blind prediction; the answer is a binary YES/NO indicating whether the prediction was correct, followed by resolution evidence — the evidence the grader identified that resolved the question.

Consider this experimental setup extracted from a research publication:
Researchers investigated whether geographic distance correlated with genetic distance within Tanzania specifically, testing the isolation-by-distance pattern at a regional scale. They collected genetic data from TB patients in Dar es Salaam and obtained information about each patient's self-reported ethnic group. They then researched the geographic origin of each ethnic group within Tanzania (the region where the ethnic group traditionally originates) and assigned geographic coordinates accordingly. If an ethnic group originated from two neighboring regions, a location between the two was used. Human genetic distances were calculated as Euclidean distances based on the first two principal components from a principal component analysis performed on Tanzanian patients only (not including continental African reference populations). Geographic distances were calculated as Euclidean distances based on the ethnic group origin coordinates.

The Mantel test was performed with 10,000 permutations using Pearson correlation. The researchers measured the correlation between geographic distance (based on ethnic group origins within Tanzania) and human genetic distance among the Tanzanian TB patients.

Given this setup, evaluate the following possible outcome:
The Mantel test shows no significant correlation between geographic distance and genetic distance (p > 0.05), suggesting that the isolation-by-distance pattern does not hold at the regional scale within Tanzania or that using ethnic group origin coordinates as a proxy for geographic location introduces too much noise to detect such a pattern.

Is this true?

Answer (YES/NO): NO